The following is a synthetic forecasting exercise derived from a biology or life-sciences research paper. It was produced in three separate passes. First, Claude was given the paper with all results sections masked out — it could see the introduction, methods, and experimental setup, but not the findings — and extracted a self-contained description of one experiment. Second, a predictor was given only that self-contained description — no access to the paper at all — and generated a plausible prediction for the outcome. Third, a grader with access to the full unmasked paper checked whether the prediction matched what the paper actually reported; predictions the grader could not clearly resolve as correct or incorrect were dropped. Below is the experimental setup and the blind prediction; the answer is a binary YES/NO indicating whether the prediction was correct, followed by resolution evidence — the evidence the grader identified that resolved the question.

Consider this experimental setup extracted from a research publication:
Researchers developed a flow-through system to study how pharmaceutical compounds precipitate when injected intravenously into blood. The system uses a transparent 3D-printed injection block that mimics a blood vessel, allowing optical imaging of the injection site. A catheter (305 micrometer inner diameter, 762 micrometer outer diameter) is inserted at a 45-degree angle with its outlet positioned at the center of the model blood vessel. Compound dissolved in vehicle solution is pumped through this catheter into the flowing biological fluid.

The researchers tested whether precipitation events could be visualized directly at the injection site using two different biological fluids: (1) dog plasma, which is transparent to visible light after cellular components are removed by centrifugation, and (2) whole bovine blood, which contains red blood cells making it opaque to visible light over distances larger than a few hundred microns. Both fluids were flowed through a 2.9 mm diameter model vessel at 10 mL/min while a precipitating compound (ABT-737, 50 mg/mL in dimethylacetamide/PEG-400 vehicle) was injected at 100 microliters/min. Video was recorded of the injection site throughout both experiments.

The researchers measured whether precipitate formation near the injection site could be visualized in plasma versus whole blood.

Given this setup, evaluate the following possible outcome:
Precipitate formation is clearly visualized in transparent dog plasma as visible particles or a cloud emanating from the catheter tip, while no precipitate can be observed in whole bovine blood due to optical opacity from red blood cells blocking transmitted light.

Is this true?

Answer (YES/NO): YES